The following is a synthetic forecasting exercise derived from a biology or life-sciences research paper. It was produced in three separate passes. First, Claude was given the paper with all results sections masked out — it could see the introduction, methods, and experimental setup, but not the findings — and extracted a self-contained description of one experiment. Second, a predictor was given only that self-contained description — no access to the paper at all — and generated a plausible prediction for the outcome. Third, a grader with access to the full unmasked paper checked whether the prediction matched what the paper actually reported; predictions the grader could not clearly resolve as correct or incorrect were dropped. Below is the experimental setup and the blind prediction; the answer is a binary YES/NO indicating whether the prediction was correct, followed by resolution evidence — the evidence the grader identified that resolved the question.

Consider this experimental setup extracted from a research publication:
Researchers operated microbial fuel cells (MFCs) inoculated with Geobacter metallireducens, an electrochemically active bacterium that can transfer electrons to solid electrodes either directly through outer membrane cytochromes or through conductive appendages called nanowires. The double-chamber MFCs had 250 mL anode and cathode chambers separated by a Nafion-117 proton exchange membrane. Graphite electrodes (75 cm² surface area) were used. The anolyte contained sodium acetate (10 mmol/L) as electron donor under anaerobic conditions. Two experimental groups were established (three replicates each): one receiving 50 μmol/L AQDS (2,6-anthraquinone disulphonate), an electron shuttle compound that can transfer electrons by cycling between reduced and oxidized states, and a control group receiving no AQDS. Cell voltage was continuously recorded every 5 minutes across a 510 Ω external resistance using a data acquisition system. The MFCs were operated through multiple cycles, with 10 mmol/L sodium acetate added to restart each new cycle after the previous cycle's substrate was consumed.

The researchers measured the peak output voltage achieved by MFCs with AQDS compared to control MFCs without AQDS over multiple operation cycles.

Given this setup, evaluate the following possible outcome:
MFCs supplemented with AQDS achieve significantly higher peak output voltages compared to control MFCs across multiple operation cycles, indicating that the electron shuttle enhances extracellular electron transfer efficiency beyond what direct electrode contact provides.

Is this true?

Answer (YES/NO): NO